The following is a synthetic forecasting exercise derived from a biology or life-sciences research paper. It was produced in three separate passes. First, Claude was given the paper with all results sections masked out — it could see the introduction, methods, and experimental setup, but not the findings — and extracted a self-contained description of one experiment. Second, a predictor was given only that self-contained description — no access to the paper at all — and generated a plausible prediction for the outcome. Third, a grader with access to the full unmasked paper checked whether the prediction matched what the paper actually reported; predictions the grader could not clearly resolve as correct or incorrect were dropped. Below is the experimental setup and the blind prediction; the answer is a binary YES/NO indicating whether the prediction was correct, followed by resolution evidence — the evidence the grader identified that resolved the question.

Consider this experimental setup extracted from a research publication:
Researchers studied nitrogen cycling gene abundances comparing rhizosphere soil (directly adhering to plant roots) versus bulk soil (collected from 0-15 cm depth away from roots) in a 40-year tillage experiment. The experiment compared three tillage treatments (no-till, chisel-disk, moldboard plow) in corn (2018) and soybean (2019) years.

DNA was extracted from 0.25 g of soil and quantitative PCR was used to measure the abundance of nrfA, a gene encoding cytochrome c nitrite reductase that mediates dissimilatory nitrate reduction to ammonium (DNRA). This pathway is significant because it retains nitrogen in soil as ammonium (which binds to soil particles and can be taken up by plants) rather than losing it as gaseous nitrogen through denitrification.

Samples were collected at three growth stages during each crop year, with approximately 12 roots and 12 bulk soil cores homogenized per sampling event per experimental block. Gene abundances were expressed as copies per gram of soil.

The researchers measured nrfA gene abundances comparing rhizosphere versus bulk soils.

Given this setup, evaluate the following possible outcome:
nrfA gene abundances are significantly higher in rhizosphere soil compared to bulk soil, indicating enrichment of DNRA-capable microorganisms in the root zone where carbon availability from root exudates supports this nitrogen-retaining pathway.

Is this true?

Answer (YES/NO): NO